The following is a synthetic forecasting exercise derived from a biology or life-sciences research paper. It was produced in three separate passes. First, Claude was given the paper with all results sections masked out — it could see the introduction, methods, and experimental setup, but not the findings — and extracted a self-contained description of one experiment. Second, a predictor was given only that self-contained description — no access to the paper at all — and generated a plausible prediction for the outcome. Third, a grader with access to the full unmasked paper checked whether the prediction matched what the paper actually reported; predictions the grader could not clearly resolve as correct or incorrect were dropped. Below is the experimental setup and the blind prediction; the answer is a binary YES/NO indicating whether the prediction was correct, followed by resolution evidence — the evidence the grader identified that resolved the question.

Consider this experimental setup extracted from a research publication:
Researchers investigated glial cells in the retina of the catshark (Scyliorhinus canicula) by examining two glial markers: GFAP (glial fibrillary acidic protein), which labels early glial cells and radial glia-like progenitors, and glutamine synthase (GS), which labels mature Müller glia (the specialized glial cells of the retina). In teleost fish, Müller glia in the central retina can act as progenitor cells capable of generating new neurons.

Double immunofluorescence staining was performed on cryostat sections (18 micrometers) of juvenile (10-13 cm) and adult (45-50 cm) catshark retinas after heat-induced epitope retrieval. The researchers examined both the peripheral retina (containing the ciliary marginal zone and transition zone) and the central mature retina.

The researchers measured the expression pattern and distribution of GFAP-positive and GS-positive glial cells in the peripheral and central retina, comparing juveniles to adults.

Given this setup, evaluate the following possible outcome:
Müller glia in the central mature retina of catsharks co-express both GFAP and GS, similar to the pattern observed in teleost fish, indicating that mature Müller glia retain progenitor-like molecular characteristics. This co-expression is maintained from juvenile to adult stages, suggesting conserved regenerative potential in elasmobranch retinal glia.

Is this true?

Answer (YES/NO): NO